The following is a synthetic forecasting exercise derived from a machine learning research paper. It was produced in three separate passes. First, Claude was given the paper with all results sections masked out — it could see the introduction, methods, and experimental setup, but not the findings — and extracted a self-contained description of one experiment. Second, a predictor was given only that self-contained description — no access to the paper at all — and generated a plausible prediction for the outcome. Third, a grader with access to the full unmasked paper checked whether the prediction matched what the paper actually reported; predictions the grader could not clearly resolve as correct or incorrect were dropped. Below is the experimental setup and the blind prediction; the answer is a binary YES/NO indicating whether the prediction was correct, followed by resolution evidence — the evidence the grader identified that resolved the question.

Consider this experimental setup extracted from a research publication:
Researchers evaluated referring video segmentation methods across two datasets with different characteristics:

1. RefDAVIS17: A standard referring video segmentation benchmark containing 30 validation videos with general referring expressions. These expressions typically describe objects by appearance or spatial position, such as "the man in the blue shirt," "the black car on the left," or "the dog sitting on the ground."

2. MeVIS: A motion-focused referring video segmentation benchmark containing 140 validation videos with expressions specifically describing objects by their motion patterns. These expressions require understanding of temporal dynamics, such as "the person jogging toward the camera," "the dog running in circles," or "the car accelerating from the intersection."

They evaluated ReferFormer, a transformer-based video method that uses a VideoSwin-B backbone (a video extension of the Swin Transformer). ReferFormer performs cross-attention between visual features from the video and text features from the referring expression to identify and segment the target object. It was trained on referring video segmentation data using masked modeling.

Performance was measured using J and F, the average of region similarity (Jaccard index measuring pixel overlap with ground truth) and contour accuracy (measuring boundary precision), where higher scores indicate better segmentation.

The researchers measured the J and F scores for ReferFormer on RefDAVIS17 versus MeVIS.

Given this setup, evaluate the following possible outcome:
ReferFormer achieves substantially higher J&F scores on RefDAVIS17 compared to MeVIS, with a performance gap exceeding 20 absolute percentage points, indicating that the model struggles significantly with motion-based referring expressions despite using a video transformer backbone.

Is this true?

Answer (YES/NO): YES